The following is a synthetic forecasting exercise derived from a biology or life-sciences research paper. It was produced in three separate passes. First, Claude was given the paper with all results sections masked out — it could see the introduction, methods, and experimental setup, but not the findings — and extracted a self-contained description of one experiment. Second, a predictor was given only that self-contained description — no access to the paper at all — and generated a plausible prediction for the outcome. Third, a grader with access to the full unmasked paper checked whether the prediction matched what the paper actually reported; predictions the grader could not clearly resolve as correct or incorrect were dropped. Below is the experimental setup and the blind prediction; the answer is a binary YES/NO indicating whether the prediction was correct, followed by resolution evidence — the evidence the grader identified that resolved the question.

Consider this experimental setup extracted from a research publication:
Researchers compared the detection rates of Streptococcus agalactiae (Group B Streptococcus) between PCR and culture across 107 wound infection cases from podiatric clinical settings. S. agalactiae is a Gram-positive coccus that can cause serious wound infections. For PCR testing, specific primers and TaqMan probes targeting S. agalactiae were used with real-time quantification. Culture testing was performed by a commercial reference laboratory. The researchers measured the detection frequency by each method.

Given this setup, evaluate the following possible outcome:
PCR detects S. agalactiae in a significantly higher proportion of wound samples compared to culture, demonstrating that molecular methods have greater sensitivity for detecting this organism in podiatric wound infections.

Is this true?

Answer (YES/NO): YES